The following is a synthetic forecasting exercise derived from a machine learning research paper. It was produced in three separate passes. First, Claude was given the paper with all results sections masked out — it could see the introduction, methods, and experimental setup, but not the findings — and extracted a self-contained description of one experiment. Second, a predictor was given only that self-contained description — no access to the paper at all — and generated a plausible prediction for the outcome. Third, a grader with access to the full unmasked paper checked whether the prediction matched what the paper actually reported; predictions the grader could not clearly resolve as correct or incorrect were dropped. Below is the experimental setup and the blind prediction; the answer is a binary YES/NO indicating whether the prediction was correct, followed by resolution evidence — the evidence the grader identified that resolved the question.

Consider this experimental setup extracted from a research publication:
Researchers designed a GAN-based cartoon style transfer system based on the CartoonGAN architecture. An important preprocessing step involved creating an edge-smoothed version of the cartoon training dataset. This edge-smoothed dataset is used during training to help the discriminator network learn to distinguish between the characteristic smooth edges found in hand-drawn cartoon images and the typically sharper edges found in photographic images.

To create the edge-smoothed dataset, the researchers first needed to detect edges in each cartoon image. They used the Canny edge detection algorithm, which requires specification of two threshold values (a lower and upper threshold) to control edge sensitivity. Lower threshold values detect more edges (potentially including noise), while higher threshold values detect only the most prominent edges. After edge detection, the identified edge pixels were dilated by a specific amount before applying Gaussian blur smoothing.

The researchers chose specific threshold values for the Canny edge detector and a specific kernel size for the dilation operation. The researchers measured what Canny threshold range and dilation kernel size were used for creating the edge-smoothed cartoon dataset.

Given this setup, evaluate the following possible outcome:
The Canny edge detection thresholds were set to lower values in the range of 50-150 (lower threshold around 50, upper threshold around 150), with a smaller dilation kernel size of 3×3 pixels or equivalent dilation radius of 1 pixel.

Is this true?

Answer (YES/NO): NO